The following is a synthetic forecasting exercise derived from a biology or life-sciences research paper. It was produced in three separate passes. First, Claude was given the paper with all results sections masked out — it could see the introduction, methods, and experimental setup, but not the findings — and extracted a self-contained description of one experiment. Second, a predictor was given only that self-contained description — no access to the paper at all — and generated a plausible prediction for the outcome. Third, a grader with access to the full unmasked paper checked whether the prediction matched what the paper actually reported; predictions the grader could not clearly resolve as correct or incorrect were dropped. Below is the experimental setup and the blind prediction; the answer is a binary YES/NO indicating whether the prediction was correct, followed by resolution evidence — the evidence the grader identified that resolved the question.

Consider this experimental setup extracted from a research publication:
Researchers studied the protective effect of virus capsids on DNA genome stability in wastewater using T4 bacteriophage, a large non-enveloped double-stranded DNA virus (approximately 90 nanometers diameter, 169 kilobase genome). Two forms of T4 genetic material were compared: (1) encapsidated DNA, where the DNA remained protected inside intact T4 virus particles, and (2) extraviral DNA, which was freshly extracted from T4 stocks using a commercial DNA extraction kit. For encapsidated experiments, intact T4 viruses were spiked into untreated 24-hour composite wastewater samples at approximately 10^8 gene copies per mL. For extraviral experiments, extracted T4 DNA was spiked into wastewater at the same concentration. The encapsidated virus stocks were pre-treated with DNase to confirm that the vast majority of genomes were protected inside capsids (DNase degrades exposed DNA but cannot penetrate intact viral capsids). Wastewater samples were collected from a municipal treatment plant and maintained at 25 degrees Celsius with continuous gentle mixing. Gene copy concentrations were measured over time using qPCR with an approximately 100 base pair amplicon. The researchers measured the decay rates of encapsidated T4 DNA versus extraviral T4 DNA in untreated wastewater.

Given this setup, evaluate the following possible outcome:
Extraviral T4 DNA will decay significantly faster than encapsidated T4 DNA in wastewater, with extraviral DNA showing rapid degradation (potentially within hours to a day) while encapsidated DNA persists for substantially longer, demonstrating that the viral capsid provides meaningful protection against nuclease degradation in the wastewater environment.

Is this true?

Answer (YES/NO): YES